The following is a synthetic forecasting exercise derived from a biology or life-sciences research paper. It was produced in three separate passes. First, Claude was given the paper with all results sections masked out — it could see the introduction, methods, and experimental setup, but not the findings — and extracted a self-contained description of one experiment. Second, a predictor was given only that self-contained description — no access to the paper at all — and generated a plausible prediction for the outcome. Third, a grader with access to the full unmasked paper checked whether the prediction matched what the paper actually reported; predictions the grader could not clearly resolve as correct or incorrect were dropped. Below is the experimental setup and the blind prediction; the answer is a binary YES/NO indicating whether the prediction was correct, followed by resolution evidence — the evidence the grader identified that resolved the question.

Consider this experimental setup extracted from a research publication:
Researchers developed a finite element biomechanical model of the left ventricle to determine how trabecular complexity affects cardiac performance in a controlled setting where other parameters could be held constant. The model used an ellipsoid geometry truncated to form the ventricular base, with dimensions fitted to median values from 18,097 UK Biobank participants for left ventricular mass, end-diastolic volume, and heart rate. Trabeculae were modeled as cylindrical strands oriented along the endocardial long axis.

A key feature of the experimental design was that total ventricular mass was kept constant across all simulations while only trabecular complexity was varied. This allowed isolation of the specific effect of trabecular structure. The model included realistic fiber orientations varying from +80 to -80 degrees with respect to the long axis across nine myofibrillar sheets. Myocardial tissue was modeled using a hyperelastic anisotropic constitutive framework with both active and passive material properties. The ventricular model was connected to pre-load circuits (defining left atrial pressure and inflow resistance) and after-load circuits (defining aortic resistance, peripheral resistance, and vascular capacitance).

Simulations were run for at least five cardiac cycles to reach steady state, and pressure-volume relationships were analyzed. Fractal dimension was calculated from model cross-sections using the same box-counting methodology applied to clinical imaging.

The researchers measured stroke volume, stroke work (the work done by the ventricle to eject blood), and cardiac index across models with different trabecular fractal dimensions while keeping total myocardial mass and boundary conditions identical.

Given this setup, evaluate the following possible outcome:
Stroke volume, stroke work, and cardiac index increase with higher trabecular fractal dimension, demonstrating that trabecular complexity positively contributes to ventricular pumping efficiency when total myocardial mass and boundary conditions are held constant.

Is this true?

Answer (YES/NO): YES